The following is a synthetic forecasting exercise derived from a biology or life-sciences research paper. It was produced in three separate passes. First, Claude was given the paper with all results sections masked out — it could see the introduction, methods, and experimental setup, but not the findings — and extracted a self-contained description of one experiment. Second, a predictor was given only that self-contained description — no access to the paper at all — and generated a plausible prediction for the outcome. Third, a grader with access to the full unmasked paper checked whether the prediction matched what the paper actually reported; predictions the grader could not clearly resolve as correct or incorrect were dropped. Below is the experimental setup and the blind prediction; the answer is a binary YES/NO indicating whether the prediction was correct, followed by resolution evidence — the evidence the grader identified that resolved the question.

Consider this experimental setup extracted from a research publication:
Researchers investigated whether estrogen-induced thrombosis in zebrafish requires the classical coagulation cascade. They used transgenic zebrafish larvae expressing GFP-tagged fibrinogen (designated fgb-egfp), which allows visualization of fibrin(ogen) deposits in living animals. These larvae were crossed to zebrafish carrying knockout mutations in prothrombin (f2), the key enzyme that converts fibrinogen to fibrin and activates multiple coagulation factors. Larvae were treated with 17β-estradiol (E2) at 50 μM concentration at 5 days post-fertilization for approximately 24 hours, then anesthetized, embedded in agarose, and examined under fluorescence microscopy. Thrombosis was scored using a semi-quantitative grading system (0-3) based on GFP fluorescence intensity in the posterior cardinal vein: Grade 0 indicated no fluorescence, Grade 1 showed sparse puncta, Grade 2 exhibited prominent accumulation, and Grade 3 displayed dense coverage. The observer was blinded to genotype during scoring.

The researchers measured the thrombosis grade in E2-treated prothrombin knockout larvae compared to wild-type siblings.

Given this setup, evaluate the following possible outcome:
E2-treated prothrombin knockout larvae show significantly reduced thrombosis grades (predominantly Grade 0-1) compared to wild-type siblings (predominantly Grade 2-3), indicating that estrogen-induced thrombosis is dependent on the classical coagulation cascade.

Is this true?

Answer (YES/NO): NO